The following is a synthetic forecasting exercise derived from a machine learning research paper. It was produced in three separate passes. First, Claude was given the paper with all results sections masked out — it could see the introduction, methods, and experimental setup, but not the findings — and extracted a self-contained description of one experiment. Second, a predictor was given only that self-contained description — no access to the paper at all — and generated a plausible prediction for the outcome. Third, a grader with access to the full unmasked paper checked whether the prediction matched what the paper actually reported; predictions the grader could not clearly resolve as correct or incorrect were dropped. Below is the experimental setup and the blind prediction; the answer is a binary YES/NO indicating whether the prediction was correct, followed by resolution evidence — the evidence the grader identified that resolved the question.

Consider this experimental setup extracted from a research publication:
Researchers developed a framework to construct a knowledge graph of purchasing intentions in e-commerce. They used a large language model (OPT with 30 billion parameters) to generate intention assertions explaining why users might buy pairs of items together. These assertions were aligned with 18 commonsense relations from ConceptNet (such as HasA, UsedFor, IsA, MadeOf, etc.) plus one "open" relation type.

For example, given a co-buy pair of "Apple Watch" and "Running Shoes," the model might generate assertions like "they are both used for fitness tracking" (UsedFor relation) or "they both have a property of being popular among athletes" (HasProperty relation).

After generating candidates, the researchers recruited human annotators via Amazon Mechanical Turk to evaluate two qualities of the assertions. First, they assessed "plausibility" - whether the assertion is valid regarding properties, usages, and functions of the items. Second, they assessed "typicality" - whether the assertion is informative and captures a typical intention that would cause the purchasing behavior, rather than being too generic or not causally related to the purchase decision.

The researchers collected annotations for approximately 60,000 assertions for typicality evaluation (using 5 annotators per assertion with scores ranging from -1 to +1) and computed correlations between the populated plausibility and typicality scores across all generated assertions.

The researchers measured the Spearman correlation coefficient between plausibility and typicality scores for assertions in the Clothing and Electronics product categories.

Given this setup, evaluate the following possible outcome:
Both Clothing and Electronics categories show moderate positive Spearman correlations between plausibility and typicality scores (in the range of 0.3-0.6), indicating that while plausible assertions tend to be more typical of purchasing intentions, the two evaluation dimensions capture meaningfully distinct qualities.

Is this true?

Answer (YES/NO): NO